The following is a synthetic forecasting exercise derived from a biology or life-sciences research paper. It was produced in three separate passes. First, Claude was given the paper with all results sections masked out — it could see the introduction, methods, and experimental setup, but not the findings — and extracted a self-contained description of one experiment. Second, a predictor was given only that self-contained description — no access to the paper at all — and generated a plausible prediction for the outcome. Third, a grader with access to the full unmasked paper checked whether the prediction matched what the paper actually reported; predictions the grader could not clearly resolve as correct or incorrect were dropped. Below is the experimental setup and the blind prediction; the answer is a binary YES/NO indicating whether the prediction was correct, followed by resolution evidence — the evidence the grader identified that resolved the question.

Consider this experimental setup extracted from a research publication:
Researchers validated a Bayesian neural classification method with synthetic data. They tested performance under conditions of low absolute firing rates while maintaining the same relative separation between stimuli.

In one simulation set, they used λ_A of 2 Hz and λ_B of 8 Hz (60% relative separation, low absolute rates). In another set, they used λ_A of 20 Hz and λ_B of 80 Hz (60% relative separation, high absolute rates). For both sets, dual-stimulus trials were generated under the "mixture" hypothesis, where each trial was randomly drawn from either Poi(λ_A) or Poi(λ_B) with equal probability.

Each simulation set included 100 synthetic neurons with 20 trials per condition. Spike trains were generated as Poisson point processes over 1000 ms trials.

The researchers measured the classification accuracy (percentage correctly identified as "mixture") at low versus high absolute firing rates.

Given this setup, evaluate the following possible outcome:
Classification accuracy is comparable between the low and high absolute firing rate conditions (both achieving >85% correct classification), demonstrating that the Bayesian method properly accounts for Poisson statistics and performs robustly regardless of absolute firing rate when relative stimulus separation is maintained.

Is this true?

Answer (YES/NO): NO